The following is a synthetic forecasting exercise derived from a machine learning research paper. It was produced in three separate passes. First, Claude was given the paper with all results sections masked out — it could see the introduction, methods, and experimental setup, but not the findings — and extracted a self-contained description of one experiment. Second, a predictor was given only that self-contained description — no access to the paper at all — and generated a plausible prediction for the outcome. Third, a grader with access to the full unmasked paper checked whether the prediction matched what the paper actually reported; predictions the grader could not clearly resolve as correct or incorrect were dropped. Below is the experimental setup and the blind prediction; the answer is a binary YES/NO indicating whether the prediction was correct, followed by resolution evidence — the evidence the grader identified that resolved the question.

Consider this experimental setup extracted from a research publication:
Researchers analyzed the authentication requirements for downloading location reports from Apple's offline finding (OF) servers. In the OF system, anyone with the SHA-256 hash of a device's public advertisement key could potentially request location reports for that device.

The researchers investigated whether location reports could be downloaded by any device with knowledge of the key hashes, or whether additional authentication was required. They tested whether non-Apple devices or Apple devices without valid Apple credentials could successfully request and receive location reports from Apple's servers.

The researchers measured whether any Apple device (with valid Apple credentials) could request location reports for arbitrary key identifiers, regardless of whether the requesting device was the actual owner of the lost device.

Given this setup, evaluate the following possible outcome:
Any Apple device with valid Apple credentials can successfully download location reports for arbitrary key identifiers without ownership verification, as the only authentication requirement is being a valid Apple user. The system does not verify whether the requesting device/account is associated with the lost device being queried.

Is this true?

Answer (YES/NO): YES